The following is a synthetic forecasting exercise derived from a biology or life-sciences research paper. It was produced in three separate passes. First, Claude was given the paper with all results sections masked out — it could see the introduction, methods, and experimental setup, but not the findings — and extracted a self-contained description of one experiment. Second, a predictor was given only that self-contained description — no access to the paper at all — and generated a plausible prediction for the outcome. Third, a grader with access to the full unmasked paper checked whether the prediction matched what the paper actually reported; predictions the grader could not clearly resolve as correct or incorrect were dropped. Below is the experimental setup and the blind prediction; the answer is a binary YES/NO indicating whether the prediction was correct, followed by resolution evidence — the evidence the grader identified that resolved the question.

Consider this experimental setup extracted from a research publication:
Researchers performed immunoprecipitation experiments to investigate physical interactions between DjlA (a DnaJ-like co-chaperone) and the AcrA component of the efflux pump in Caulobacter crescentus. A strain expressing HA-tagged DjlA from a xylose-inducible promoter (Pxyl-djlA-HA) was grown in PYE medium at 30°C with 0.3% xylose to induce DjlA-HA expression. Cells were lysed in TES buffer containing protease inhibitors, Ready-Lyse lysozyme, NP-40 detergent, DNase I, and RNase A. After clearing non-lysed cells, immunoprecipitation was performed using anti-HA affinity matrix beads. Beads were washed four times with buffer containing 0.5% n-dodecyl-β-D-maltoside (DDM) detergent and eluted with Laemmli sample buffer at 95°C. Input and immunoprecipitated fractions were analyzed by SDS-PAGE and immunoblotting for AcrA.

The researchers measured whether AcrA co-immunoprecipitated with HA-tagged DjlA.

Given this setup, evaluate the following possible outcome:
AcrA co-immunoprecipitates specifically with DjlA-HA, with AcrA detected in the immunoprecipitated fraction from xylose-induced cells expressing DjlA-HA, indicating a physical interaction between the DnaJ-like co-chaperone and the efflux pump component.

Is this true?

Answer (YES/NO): YES